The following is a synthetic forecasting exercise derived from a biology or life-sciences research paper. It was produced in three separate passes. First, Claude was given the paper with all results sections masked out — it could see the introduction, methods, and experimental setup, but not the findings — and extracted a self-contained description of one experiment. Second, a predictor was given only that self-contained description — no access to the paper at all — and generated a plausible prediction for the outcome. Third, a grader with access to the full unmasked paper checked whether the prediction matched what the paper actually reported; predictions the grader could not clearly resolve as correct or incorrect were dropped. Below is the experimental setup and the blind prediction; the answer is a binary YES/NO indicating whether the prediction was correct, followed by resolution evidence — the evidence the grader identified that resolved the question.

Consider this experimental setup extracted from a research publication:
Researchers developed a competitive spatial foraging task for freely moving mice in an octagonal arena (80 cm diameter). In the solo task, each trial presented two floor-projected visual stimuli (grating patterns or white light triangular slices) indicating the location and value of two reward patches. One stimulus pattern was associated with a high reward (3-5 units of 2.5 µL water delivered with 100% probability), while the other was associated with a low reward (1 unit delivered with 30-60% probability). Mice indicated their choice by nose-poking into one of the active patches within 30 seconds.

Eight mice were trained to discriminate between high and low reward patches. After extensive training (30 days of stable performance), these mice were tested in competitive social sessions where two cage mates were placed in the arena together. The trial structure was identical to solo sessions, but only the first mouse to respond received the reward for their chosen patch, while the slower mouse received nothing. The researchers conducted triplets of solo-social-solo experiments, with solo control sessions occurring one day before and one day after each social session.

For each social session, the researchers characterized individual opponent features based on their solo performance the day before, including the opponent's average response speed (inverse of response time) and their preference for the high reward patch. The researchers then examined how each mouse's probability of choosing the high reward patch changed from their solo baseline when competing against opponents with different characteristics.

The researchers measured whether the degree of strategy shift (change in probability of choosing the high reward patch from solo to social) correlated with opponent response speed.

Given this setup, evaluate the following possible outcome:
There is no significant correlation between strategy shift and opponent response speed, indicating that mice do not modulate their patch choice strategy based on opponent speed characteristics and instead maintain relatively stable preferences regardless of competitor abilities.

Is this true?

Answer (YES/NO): NO